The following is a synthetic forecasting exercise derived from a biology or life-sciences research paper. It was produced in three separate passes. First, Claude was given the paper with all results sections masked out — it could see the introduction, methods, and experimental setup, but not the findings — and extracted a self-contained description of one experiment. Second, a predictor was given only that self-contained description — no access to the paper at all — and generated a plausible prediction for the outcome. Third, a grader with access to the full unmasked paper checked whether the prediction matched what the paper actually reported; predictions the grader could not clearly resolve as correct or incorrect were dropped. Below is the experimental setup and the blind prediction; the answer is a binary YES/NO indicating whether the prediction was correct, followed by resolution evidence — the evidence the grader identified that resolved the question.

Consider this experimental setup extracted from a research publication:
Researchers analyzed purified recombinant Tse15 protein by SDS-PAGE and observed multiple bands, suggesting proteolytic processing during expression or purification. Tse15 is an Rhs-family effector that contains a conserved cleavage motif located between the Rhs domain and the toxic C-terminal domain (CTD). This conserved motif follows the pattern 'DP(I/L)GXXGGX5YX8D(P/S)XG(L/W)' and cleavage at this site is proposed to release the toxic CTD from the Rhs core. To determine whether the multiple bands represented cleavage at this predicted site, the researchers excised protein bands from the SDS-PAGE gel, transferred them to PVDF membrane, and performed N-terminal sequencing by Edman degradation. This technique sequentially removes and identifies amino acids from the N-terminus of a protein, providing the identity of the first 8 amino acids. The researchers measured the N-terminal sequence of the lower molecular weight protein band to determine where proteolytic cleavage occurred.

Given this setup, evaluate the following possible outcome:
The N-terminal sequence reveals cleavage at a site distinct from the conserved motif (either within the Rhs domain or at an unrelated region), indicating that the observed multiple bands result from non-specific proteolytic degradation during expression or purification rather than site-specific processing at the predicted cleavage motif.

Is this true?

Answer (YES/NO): NO